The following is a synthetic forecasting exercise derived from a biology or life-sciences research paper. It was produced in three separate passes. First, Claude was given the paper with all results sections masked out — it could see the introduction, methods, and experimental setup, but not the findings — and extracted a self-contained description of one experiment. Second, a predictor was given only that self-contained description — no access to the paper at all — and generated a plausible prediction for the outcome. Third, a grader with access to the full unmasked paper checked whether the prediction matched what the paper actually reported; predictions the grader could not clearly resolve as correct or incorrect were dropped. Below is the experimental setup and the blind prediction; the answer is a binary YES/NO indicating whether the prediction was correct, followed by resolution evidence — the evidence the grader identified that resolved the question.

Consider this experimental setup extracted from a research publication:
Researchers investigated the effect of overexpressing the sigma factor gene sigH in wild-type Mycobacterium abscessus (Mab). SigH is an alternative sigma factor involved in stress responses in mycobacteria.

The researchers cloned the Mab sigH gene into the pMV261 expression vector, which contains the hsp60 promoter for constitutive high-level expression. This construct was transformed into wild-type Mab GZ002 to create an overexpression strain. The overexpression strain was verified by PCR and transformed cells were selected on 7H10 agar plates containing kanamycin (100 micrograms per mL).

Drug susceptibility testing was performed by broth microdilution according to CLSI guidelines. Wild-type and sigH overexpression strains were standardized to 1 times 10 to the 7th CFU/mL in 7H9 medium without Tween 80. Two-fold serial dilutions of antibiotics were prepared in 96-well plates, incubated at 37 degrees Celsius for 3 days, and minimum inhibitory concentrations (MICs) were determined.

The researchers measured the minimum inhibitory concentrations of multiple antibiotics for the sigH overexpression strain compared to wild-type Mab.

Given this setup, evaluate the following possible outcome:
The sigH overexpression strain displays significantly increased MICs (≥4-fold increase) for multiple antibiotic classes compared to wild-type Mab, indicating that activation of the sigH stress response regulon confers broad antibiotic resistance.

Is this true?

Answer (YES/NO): NO